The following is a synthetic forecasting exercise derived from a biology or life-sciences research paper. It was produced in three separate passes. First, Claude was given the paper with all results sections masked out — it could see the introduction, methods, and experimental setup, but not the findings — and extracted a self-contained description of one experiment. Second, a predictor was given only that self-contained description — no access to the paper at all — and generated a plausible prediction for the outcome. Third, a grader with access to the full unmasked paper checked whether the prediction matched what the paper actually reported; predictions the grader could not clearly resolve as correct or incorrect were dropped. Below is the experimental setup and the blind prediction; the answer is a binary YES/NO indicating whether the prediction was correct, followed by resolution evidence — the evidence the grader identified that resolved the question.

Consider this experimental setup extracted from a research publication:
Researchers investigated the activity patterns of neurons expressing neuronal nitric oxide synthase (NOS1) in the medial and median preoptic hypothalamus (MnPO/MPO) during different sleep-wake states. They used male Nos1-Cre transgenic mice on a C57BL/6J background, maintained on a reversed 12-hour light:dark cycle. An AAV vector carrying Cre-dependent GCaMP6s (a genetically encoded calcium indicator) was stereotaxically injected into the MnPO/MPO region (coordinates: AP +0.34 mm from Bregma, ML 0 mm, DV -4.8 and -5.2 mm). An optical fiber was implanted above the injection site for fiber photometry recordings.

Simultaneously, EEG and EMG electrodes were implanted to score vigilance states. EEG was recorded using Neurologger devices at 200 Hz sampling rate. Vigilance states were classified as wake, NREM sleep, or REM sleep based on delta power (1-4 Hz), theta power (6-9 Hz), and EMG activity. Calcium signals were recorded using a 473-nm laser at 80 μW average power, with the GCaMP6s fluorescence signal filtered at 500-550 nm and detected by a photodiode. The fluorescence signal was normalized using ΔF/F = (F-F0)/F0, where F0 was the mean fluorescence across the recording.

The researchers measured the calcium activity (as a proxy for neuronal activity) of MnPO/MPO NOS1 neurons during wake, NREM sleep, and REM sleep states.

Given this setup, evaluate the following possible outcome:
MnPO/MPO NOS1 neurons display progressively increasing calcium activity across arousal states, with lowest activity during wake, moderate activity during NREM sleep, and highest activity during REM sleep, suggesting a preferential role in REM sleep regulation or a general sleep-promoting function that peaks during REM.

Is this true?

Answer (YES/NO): NO